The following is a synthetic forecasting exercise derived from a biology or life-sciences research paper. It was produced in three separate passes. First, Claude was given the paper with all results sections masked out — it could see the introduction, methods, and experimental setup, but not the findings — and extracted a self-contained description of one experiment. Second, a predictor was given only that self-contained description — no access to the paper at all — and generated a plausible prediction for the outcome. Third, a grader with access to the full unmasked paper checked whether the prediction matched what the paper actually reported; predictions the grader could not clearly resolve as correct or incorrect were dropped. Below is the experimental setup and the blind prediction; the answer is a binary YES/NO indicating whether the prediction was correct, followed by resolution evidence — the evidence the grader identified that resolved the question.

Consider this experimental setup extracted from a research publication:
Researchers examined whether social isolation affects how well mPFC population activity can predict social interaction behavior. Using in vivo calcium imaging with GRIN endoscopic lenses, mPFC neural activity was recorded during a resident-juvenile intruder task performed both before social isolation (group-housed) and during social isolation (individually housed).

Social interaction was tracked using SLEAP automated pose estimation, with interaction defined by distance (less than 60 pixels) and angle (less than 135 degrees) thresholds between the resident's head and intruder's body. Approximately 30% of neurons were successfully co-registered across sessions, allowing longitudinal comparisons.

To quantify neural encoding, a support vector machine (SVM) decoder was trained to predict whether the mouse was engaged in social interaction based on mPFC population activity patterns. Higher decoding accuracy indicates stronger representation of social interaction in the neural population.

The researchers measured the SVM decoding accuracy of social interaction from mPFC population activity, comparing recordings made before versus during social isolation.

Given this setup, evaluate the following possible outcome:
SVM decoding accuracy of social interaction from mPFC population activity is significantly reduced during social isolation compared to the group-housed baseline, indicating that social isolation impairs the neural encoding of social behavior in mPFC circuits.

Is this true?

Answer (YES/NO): YES